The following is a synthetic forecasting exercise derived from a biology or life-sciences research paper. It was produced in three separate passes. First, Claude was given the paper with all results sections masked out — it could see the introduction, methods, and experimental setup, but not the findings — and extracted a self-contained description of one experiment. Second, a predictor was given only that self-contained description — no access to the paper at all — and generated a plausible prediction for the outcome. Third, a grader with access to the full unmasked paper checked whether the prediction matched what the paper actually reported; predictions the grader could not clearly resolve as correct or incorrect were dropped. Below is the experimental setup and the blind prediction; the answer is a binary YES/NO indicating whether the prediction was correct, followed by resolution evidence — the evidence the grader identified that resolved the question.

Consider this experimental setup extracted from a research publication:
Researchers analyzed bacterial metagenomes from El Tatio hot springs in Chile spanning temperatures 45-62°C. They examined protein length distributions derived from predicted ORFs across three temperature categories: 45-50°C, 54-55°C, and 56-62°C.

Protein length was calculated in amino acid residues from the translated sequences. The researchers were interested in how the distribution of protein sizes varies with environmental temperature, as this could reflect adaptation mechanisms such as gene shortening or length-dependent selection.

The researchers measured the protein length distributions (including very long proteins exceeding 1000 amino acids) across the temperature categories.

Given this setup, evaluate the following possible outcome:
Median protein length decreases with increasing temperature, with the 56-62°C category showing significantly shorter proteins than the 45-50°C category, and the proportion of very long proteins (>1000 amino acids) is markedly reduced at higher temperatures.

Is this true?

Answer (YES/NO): NO